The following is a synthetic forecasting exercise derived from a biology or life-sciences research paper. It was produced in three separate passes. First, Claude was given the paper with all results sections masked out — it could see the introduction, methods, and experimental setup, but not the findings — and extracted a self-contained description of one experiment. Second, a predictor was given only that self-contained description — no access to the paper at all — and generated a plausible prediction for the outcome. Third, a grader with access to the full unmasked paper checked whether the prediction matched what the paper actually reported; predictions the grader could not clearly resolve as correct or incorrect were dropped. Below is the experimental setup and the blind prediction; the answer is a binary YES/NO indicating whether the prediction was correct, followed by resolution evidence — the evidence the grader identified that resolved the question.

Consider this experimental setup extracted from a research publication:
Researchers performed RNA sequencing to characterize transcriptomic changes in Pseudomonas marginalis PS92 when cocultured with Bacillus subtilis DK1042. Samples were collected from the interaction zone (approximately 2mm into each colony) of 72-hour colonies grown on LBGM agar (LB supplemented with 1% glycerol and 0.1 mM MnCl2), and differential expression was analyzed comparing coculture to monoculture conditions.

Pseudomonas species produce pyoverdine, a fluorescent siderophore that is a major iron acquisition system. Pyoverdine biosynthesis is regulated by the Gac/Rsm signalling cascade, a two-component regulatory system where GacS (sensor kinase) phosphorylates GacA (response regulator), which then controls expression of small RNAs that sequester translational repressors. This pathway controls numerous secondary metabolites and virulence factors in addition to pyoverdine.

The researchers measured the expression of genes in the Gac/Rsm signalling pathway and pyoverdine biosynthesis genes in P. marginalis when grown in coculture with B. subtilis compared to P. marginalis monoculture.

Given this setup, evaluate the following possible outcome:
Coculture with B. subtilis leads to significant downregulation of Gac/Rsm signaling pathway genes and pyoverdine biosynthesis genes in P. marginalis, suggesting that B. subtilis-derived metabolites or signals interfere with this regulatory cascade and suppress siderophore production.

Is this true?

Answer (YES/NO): YES